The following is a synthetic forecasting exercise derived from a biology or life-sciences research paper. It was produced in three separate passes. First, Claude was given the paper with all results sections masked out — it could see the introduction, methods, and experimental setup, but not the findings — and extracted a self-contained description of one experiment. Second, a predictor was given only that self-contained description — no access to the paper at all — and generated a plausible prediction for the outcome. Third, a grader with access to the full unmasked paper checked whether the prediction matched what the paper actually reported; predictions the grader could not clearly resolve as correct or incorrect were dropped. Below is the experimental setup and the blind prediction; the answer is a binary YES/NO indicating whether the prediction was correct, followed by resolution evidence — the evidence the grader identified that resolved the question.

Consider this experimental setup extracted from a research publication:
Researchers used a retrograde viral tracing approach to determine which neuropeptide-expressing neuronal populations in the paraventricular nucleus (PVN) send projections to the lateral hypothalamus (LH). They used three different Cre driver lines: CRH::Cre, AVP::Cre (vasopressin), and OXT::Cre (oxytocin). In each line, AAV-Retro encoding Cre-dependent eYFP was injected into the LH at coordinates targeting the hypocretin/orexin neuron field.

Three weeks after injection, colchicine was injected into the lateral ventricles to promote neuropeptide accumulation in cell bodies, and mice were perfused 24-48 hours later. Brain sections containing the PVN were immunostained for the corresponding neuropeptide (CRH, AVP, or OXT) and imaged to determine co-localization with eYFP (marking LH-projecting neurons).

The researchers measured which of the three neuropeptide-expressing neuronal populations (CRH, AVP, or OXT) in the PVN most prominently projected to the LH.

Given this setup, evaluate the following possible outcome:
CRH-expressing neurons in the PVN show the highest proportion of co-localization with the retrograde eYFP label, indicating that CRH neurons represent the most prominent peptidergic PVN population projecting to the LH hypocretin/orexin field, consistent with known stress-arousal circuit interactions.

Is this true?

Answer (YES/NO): YES